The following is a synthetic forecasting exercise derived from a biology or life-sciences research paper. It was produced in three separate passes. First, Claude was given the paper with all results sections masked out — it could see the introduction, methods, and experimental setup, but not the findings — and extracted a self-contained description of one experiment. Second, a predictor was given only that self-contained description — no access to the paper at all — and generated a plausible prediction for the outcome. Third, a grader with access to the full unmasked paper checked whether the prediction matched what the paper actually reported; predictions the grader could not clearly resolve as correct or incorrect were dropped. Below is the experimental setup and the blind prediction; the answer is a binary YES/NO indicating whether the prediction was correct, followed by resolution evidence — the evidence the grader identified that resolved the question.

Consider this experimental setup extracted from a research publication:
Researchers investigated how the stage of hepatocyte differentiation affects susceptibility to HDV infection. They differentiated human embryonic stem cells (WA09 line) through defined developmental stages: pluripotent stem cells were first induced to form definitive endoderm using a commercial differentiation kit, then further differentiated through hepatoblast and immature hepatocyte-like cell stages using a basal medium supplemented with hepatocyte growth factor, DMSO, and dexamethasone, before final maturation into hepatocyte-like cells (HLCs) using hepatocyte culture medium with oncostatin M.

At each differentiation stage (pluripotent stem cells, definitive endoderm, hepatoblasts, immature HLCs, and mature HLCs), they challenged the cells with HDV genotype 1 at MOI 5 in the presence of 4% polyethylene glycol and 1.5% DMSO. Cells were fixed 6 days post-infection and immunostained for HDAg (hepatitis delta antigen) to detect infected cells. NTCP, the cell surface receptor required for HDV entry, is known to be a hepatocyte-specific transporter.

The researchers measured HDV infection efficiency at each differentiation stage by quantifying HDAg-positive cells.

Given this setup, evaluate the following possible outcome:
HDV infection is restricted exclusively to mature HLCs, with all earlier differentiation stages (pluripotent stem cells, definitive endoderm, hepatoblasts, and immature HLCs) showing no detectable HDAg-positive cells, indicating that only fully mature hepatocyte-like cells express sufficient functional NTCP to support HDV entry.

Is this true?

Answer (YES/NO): NO